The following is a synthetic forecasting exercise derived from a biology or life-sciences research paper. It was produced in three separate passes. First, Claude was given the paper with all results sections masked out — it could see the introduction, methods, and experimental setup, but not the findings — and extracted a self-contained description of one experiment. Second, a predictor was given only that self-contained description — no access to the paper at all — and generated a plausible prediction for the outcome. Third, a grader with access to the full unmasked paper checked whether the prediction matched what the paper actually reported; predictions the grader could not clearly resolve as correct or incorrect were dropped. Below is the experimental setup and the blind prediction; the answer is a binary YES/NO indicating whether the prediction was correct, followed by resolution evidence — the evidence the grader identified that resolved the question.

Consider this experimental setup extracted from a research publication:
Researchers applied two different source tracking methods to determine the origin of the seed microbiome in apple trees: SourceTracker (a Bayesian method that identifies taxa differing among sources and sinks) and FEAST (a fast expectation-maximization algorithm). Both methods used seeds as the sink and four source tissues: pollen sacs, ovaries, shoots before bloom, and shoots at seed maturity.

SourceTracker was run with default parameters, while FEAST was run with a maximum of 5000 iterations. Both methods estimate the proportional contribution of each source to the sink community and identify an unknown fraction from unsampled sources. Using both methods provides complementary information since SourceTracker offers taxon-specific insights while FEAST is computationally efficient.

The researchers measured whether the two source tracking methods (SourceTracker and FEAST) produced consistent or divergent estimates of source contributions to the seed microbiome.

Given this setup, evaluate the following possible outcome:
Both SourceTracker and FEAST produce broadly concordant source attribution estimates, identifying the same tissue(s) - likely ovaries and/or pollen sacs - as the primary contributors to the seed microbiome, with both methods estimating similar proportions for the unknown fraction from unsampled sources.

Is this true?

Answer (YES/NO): NO